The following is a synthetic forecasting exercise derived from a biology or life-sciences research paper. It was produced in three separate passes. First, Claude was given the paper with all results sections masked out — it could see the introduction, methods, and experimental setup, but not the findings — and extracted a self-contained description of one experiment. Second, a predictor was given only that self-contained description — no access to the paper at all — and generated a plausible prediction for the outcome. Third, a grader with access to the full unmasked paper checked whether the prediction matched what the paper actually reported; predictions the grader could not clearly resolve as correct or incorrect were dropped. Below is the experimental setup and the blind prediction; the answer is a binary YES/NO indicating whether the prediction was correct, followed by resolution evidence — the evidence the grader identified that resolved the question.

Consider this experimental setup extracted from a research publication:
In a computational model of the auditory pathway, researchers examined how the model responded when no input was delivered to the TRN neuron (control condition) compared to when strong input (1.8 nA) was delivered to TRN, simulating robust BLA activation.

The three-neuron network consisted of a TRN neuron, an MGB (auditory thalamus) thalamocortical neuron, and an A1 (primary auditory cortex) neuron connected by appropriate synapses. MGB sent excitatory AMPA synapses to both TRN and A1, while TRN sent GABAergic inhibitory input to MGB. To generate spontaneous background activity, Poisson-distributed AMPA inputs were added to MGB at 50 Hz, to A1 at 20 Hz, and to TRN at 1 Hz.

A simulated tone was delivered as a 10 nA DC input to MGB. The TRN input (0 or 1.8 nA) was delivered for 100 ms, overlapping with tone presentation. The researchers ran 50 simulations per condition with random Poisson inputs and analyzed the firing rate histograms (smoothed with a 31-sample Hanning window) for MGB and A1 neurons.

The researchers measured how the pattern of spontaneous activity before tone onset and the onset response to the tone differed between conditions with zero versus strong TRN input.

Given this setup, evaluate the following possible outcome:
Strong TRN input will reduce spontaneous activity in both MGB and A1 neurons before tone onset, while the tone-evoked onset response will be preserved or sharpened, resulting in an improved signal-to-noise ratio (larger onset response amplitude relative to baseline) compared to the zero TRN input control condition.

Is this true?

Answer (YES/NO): NO